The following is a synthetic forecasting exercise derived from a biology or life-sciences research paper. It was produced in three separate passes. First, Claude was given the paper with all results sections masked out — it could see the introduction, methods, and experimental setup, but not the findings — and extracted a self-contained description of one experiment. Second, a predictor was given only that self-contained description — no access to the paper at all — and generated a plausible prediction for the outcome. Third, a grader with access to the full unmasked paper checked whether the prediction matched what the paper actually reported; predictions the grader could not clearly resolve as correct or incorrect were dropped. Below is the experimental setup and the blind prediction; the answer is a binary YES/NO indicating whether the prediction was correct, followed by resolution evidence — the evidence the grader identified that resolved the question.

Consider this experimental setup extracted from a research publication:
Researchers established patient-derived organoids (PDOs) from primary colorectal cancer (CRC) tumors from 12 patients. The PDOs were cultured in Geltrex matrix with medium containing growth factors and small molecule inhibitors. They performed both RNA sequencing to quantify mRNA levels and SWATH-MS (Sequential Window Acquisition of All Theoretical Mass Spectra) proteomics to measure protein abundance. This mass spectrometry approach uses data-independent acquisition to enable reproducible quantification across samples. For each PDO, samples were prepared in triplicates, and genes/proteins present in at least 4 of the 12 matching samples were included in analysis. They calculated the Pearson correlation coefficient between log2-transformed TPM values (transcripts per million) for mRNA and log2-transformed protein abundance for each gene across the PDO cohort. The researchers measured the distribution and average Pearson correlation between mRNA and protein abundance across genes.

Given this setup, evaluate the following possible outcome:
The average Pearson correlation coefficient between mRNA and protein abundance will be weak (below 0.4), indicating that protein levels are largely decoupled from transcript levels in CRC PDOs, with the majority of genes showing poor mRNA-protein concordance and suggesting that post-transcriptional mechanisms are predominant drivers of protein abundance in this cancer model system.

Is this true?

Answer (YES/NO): YES